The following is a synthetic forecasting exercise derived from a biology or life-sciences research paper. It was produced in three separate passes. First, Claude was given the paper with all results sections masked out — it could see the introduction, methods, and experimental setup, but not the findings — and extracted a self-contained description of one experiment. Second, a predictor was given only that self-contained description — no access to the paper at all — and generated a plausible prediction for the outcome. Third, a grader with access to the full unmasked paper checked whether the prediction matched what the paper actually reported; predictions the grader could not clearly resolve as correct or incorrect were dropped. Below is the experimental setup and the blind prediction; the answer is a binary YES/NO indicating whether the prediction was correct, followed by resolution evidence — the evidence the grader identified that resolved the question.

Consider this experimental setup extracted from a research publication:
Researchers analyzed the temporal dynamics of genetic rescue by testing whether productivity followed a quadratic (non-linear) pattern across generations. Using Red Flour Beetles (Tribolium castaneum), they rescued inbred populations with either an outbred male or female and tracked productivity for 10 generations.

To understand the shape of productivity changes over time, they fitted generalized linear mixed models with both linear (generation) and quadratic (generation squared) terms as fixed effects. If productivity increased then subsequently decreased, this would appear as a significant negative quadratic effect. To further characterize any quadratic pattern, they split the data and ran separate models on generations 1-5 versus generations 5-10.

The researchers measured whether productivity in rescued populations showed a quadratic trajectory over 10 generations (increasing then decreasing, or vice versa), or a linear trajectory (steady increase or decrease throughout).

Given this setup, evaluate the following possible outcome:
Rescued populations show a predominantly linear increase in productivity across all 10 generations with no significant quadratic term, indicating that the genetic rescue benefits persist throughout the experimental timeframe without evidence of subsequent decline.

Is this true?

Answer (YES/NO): NO